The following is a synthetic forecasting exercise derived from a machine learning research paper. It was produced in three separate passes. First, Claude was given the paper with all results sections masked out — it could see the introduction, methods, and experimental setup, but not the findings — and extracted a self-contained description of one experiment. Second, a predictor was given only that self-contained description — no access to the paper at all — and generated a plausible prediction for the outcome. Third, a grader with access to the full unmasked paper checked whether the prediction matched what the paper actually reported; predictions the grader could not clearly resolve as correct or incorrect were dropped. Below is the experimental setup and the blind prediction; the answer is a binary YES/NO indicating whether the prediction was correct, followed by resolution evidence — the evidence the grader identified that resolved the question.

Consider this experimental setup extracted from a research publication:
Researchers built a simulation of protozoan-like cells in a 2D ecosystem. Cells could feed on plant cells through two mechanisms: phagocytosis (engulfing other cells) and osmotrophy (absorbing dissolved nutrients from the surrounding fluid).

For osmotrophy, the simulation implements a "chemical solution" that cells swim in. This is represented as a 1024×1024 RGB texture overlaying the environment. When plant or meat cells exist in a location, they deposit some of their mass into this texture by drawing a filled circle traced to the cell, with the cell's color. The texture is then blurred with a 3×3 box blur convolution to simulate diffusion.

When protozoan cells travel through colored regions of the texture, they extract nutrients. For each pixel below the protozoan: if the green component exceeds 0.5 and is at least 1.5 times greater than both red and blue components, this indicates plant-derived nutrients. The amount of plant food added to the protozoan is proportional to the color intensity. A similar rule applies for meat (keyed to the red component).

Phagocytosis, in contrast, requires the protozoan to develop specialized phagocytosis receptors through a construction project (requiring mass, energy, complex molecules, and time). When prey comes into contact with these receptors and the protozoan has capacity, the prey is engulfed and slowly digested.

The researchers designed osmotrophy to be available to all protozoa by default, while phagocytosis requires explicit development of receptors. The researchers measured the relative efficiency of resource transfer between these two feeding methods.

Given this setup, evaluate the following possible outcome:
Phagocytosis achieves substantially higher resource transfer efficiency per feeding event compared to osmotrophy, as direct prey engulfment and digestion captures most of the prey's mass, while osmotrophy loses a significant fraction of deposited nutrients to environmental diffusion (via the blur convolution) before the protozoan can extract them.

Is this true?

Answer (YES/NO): YES